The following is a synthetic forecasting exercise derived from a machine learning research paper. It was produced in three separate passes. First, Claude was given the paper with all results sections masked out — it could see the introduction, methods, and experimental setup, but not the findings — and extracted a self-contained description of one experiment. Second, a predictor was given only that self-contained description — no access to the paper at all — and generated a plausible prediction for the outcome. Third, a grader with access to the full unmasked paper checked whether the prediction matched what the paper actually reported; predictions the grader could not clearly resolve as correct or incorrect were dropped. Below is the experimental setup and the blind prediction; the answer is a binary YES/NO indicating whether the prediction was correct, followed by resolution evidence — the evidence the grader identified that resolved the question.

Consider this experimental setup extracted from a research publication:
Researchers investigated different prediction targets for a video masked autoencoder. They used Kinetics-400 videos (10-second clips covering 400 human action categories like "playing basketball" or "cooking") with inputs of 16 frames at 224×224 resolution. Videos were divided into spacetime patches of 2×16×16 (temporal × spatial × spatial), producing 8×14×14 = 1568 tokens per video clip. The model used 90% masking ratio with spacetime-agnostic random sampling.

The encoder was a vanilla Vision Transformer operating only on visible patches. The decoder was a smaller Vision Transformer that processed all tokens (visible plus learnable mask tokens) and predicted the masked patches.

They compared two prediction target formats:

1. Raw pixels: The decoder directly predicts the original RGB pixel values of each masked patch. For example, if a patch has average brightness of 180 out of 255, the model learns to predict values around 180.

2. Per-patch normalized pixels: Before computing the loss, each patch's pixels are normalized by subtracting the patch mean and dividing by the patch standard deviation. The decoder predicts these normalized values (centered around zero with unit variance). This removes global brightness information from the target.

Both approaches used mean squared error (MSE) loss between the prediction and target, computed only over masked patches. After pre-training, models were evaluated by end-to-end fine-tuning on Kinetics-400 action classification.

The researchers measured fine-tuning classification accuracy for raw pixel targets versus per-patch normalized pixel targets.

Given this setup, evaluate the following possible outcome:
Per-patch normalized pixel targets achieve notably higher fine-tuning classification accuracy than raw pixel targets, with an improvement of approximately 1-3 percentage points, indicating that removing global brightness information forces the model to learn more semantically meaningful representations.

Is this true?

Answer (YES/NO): NO